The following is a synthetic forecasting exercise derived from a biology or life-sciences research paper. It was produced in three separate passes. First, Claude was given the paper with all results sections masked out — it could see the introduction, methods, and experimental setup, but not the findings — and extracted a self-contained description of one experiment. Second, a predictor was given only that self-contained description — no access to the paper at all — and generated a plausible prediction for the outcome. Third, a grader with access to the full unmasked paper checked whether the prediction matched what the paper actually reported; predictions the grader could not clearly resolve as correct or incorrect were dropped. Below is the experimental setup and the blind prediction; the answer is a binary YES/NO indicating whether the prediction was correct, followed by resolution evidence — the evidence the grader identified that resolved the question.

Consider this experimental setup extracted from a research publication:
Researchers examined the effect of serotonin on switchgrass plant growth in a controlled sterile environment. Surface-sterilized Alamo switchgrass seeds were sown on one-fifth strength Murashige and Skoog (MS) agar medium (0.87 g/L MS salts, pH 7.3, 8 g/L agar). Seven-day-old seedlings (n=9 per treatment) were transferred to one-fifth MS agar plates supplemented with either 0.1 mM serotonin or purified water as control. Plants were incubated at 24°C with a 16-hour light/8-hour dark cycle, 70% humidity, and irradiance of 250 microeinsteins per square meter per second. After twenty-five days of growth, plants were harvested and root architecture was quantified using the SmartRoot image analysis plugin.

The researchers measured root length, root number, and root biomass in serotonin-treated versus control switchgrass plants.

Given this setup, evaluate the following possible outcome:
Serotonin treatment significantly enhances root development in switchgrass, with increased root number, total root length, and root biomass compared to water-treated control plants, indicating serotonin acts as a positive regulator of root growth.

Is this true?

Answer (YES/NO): YES